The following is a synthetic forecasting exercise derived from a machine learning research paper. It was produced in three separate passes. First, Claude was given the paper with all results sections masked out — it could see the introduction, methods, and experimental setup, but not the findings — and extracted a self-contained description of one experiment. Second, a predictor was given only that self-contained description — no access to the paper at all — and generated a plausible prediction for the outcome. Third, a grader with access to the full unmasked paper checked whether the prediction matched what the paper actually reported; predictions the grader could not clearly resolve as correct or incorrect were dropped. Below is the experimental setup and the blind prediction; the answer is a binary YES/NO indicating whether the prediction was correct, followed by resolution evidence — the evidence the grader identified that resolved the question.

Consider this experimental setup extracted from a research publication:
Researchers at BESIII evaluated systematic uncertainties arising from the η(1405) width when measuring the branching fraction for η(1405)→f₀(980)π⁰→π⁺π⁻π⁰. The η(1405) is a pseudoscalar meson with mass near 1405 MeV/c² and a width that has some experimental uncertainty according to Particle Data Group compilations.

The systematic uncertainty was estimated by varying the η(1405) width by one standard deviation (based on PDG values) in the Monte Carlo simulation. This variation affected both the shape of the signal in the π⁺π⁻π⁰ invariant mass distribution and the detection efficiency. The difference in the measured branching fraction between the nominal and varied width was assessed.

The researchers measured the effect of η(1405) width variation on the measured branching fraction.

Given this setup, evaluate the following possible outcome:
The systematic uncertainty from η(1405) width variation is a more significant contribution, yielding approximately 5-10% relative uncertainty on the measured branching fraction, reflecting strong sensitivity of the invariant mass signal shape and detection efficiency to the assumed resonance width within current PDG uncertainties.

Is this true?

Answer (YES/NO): NO